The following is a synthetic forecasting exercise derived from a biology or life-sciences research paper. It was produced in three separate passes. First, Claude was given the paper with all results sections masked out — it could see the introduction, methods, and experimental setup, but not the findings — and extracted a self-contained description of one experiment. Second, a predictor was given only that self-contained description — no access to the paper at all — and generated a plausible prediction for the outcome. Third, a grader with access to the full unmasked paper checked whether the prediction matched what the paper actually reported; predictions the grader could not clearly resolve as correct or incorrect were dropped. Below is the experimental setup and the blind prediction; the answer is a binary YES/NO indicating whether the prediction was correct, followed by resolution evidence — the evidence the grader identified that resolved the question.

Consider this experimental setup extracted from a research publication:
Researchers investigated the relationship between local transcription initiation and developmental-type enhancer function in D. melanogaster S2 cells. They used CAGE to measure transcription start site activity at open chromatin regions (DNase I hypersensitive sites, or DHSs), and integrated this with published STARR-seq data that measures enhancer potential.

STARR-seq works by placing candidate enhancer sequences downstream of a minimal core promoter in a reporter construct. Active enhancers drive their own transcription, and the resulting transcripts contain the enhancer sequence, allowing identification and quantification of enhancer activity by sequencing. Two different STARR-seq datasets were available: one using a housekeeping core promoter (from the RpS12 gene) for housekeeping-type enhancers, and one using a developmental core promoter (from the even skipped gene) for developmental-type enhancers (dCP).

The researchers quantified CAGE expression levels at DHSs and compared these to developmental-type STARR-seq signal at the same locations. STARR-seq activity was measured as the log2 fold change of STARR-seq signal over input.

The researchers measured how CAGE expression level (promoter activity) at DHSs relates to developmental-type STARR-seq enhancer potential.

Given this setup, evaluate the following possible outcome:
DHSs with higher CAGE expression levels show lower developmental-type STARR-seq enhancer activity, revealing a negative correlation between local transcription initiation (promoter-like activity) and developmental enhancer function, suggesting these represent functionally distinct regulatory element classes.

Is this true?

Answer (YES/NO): YES